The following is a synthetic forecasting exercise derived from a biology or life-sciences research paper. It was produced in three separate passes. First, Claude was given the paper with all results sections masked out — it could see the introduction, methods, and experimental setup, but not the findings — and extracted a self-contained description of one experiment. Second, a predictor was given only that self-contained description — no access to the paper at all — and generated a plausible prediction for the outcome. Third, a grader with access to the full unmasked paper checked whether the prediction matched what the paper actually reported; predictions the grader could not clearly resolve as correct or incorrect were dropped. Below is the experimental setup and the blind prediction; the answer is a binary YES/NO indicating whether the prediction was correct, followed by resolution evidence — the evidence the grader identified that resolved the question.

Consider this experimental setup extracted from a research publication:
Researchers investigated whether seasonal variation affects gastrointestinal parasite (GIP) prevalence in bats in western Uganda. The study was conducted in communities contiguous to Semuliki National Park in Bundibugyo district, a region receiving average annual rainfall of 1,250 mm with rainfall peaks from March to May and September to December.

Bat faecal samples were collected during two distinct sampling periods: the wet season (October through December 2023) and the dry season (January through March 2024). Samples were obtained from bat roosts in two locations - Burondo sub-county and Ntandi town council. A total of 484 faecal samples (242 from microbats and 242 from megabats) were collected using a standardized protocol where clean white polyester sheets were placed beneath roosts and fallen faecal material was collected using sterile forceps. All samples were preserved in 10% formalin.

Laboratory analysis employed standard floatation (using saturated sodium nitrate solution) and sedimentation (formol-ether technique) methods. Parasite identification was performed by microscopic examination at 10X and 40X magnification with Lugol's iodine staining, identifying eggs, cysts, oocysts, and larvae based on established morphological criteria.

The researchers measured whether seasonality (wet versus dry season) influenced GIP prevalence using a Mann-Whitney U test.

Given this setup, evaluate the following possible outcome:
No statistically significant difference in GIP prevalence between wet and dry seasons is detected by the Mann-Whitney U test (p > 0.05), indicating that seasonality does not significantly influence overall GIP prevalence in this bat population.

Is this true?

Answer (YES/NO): YES